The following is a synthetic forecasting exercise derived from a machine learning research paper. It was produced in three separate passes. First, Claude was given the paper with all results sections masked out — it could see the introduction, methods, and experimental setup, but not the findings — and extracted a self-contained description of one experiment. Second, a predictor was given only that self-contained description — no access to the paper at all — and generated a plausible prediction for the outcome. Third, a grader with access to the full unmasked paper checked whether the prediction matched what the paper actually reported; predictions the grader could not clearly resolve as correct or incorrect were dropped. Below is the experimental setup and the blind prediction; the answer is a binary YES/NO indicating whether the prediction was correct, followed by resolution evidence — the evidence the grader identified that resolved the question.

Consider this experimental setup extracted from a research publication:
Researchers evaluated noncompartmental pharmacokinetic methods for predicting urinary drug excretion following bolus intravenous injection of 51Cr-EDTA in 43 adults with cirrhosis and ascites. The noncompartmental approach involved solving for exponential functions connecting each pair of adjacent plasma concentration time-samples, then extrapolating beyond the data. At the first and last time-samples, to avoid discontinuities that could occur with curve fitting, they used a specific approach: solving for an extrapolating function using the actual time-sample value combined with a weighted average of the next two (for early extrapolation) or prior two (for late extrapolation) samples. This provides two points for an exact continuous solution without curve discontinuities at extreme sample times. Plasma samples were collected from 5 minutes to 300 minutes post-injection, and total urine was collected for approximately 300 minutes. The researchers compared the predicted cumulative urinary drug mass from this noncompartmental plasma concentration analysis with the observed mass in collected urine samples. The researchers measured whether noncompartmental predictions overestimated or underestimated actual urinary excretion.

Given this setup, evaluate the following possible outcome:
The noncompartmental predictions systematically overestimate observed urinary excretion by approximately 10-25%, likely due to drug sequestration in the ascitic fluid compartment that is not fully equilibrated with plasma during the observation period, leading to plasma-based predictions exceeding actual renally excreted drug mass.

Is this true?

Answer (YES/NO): NO